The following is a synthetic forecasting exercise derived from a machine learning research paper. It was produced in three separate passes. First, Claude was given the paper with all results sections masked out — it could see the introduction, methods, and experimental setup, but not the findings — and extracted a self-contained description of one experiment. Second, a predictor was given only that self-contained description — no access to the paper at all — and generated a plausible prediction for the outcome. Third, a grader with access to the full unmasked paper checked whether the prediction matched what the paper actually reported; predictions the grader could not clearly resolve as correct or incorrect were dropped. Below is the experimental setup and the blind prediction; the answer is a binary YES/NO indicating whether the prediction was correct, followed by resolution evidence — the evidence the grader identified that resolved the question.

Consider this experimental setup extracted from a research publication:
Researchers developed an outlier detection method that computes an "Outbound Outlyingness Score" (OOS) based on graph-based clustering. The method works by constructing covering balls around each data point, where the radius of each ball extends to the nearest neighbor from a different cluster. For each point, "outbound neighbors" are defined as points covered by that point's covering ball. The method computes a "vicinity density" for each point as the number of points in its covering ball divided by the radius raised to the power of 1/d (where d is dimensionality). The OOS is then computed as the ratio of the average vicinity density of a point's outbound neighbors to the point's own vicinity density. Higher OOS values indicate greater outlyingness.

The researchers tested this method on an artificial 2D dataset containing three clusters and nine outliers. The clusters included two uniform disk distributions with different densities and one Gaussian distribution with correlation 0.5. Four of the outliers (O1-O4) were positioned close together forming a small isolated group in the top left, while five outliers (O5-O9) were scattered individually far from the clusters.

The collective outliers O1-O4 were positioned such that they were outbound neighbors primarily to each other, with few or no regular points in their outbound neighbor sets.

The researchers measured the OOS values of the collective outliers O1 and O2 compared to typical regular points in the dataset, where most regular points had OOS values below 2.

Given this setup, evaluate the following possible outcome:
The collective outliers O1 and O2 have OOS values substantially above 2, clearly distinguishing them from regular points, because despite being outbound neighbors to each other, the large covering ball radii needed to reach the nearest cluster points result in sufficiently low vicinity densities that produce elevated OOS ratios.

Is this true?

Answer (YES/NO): NO